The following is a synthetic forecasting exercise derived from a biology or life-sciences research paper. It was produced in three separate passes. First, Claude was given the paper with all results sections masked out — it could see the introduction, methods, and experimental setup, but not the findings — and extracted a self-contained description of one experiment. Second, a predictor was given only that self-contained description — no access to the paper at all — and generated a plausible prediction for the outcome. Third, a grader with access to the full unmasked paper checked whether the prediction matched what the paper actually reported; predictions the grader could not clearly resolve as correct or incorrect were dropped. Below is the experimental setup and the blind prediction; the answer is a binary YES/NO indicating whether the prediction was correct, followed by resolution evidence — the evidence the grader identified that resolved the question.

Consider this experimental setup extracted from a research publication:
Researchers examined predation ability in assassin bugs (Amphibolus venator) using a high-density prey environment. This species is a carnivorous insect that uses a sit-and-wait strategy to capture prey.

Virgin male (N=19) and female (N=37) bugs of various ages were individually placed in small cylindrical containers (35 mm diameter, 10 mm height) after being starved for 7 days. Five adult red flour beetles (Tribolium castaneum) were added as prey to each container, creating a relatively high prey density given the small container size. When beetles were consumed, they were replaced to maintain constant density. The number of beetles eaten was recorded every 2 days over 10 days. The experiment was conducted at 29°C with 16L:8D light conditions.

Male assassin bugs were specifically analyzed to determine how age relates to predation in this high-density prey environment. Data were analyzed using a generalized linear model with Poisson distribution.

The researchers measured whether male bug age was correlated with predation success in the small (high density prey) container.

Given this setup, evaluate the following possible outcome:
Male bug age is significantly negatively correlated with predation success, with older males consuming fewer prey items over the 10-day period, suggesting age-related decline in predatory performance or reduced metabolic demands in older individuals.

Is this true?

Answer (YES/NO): NO